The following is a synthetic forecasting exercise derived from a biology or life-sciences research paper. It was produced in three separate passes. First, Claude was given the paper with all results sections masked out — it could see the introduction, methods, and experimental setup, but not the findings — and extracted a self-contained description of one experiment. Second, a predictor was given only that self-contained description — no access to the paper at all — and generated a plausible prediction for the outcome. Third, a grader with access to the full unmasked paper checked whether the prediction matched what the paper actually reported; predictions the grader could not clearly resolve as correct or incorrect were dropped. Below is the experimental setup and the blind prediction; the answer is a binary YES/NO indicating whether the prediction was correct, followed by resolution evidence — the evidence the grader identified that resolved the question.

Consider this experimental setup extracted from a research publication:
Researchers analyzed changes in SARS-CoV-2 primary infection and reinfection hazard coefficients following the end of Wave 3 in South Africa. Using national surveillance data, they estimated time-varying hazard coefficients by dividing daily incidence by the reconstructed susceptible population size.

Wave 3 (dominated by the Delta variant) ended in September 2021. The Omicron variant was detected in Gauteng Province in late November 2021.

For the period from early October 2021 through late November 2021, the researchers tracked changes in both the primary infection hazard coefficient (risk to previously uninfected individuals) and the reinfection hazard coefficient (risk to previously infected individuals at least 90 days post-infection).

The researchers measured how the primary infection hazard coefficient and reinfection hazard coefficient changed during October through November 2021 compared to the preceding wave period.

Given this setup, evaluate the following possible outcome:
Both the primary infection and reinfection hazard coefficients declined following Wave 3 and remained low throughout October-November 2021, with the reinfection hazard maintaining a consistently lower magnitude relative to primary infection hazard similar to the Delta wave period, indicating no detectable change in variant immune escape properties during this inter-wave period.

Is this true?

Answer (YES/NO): NO